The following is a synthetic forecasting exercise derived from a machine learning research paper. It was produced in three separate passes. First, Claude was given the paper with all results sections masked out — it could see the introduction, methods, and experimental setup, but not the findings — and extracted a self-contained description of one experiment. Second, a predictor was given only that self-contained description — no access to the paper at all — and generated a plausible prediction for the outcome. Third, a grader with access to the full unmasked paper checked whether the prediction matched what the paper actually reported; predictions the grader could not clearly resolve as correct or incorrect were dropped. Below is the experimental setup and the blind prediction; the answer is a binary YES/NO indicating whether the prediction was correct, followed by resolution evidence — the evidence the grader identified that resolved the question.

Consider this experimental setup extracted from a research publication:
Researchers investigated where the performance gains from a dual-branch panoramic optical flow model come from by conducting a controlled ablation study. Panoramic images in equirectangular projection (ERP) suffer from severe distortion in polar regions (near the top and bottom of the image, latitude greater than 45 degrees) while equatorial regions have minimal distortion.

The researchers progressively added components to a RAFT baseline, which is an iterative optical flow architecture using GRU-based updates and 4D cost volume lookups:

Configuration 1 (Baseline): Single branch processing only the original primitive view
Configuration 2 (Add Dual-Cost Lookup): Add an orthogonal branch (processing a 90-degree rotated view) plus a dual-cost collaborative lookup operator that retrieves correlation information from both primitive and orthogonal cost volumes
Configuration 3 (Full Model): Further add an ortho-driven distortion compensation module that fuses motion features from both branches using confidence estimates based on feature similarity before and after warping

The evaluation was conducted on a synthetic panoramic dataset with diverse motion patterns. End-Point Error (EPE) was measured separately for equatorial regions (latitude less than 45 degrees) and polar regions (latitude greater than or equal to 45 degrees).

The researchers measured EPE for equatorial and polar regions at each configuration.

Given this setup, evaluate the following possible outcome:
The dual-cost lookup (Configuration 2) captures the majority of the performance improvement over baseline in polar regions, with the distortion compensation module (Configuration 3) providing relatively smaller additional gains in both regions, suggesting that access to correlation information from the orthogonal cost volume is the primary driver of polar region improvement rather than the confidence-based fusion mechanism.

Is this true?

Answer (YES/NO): NO